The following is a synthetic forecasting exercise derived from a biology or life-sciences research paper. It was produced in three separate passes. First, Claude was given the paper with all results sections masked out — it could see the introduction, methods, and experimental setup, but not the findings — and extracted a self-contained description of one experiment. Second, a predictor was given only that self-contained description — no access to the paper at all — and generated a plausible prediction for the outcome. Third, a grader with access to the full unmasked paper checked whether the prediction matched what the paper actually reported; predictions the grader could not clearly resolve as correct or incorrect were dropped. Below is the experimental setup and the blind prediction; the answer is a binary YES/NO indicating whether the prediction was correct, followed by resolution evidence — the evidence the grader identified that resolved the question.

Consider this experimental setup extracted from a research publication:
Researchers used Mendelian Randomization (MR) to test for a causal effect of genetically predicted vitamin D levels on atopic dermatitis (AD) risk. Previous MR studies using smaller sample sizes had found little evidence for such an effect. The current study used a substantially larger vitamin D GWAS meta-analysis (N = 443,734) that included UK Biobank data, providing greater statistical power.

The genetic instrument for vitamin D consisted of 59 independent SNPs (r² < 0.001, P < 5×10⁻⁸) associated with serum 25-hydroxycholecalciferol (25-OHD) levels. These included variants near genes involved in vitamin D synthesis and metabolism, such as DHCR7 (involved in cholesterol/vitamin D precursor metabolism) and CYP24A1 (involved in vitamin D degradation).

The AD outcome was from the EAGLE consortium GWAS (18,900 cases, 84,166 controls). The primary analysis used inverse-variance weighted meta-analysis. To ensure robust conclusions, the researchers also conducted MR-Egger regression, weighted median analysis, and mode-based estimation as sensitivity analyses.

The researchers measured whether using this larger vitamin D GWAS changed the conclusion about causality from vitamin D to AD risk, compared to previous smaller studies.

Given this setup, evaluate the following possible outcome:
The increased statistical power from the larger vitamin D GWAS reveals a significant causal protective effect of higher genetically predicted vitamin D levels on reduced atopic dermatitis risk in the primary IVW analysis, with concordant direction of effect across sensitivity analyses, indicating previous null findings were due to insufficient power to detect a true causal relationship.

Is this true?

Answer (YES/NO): NO